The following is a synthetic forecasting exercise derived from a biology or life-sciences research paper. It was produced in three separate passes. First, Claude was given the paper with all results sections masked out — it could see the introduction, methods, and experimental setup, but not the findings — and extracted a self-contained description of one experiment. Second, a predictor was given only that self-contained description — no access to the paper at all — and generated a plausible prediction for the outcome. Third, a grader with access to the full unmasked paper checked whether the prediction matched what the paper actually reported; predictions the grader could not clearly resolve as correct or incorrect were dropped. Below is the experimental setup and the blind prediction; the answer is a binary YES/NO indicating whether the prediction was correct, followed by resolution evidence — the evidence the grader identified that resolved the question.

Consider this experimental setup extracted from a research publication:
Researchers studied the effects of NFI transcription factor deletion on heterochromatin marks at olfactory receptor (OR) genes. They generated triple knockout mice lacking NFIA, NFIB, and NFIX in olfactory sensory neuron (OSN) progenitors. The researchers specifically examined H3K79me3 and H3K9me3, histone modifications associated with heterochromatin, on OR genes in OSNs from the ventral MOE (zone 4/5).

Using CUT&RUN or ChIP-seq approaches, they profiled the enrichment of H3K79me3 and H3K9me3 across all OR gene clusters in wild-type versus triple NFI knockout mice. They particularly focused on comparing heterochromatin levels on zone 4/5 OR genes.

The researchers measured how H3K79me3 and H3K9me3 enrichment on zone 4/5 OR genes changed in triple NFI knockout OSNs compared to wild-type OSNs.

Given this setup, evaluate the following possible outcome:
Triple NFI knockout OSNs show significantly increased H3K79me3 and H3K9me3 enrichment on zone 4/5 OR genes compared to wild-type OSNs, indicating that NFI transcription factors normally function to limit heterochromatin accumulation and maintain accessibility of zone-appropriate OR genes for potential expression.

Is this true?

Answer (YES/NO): NO